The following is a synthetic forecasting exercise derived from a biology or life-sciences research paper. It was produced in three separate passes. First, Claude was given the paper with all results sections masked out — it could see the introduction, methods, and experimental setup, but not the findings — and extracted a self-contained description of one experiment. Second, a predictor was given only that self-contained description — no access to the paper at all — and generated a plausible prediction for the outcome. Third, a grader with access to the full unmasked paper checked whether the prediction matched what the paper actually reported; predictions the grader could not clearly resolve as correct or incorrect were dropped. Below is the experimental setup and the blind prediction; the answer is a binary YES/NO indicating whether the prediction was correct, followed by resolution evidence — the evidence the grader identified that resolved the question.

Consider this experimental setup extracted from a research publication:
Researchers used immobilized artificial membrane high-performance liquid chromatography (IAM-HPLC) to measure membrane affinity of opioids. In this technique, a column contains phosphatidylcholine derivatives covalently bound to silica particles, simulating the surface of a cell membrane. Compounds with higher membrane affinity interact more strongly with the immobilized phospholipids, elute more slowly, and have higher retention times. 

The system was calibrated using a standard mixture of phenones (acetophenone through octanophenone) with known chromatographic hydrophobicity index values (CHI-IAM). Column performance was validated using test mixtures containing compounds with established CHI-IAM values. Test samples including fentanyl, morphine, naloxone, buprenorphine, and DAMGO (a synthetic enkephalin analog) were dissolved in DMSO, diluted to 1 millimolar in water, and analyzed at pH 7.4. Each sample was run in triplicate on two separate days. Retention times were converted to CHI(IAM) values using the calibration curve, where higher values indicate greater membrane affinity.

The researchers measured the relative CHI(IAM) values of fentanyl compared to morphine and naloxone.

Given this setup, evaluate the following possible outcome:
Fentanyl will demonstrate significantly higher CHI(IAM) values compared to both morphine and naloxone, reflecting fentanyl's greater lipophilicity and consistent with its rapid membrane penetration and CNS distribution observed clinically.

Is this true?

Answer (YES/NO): YES